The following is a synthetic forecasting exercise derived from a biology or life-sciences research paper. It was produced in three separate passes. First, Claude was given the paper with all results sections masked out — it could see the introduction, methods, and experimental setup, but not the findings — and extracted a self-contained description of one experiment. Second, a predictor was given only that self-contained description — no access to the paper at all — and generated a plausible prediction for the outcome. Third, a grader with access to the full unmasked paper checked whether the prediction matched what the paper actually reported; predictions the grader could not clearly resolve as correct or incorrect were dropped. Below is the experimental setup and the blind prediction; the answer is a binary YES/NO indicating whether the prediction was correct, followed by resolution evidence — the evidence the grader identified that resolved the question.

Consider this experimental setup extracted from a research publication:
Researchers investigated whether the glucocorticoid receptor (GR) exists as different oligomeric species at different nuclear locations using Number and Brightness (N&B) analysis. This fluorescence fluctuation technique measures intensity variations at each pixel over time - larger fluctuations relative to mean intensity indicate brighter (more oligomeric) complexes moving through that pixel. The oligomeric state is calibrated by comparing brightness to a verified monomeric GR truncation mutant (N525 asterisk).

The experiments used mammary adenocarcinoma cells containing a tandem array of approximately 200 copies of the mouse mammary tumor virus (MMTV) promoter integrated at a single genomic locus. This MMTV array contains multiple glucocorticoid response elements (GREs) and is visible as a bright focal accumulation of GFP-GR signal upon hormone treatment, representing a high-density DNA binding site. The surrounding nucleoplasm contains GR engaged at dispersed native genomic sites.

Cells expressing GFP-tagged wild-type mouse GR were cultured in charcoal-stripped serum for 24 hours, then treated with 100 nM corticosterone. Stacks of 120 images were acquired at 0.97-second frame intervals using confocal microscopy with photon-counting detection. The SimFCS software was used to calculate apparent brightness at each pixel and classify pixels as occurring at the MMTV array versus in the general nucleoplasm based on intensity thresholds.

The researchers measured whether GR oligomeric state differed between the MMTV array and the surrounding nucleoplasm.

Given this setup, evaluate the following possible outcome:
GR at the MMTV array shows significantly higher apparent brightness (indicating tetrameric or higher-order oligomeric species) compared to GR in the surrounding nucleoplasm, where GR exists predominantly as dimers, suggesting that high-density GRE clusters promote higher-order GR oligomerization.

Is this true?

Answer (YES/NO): YES